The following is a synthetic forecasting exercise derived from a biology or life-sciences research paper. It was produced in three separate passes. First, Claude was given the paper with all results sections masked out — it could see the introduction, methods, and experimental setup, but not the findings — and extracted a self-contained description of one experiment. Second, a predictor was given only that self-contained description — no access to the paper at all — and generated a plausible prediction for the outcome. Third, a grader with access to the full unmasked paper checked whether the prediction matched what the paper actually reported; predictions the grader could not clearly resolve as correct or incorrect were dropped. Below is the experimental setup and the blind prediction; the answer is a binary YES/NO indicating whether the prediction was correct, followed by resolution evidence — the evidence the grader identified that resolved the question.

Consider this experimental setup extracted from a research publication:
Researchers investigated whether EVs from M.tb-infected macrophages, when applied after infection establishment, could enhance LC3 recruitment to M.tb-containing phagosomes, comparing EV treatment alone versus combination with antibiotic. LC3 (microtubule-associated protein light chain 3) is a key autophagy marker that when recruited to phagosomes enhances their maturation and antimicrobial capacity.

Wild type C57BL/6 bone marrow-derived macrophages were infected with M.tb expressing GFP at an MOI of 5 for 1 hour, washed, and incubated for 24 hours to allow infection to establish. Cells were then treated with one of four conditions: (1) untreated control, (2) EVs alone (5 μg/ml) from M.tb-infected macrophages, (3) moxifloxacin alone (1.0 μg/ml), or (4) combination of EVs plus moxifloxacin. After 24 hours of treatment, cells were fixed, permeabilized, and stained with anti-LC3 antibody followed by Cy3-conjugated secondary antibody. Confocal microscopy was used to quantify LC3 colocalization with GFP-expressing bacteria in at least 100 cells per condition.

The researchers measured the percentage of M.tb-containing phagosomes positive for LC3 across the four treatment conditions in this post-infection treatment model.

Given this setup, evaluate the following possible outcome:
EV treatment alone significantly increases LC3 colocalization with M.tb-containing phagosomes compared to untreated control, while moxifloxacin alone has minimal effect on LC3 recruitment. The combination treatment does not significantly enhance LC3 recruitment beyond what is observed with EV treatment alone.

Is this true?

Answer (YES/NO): NO